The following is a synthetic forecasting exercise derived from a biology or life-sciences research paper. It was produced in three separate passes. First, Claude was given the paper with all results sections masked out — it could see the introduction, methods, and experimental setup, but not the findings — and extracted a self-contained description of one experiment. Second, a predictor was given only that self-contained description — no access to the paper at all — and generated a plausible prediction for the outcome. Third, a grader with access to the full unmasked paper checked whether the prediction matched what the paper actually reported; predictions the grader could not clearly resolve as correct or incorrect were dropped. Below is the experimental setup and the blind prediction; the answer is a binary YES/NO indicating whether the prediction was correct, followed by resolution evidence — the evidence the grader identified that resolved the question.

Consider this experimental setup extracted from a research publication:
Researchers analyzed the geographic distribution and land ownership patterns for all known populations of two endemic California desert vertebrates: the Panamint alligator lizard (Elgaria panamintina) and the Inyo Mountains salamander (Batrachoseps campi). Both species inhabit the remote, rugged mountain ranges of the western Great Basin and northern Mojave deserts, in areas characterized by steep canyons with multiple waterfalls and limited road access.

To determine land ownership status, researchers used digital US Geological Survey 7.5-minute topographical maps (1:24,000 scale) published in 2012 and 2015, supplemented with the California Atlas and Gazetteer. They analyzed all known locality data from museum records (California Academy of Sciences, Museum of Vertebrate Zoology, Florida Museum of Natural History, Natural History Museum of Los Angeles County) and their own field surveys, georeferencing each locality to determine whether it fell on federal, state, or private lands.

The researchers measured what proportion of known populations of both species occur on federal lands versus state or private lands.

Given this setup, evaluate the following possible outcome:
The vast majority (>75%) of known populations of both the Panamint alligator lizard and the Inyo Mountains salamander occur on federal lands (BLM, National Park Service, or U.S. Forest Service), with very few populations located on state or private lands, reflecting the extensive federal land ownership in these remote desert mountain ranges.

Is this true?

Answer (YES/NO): NO